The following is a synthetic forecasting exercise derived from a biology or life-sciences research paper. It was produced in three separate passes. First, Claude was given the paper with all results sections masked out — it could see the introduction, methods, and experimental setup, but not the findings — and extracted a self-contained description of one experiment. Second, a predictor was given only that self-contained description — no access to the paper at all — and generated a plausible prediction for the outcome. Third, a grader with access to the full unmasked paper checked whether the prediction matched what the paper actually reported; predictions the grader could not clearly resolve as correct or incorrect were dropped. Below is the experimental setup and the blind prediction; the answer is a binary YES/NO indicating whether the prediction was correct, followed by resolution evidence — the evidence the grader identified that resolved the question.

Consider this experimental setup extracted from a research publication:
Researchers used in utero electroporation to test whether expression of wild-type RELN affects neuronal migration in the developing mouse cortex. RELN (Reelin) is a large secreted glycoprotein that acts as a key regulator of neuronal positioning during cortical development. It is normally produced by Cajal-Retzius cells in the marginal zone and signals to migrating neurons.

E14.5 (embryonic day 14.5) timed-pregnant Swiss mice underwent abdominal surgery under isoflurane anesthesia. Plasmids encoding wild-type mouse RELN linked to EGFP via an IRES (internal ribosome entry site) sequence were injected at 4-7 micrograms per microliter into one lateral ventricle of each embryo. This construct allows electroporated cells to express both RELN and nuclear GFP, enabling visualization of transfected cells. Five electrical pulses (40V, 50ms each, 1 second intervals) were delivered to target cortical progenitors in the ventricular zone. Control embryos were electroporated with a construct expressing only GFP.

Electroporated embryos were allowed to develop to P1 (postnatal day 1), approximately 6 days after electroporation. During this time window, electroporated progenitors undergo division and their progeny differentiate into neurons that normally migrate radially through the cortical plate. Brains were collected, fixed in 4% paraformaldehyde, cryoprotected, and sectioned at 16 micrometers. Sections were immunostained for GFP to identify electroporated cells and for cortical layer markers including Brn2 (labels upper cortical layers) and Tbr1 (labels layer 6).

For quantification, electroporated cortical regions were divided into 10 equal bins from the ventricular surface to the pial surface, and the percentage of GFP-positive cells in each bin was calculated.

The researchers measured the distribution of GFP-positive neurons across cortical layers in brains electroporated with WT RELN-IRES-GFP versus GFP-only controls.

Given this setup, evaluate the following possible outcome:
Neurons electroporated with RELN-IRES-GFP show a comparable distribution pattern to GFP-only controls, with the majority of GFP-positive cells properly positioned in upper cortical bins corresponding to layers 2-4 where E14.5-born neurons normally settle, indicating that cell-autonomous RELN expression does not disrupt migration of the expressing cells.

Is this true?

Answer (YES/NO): YES